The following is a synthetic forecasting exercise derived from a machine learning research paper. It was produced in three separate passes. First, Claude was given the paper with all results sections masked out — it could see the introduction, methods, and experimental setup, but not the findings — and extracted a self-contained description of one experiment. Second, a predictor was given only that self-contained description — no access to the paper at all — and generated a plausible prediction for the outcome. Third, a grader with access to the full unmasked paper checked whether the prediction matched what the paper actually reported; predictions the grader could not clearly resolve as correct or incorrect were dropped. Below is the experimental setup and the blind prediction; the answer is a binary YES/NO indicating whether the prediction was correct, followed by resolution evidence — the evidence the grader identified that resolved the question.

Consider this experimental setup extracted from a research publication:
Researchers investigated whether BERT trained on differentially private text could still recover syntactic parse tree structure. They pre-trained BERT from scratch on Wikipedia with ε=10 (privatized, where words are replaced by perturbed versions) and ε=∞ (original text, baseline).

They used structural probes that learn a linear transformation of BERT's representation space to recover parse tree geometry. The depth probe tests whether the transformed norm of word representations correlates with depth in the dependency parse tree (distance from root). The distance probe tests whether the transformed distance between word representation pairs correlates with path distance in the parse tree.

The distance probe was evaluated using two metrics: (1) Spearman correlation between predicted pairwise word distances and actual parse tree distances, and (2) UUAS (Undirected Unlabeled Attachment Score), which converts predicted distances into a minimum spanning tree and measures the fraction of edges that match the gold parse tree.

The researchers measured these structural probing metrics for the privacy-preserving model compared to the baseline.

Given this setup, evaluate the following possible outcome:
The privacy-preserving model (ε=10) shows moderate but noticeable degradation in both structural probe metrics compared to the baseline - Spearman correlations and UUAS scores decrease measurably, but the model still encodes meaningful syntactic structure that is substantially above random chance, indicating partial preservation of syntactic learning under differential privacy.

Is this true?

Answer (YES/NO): YES